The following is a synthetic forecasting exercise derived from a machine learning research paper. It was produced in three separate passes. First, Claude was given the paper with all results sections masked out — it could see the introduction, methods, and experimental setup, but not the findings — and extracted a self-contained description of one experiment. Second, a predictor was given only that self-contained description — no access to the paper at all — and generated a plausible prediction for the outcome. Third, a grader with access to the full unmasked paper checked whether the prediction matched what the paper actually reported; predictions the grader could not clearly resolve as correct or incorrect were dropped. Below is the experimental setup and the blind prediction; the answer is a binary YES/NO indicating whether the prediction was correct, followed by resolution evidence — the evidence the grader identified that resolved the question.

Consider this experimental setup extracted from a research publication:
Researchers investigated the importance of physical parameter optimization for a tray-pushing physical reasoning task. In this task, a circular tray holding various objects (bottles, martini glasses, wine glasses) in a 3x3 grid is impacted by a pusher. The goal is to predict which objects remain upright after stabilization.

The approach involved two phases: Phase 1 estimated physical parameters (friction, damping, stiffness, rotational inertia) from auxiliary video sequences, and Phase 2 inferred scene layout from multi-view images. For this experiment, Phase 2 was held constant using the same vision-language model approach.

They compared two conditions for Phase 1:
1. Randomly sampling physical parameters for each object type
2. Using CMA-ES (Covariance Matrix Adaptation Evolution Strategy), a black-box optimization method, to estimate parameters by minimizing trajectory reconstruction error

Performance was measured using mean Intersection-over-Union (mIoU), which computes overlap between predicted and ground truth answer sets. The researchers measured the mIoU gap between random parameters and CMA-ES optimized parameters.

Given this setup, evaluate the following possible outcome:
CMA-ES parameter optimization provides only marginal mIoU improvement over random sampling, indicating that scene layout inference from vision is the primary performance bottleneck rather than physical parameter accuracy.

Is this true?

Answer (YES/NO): NO